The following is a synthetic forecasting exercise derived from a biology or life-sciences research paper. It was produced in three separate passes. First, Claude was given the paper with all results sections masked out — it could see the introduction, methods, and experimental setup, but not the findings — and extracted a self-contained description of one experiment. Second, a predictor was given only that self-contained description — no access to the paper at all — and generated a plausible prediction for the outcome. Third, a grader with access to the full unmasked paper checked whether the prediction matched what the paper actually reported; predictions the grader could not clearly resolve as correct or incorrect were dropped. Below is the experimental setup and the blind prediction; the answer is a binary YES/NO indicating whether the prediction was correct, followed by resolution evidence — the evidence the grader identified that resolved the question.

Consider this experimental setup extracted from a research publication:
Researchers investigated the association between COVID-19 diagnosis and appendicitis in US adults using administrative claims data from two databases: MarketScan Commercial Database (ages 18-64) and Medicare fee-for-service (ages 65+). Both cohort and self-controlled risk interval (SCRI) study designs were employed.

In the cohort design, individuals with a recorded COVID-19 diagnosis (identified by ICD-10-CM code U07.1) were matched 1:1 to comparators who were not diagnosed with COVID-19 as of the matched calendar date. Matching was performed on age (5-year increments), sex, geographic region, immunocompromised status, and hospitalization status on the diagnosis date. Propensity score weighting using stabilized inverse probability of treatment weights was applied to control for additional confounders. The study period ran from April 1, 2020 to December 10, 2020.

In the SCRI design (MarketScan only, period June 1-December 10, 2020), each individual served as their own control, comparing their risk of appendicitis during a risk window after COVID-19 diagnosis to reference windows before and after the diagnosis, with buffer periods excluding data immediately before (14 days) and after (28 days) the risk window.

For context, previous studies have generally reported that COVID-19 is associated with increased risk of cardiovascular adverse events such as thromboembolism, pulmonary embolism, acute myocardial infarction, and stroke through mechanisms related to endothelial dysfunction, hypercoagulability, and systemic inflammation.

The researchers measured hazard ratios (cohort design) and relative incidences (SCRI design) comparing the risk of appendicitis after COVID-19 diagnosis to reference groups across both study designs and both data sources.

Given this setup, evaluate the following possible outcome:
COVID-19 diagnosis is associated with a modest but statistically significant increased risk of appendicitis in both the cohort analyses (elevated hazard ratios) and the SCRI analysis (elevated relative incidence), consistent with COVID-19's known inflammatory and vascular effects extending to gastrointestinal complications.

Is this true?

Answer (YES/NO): NO